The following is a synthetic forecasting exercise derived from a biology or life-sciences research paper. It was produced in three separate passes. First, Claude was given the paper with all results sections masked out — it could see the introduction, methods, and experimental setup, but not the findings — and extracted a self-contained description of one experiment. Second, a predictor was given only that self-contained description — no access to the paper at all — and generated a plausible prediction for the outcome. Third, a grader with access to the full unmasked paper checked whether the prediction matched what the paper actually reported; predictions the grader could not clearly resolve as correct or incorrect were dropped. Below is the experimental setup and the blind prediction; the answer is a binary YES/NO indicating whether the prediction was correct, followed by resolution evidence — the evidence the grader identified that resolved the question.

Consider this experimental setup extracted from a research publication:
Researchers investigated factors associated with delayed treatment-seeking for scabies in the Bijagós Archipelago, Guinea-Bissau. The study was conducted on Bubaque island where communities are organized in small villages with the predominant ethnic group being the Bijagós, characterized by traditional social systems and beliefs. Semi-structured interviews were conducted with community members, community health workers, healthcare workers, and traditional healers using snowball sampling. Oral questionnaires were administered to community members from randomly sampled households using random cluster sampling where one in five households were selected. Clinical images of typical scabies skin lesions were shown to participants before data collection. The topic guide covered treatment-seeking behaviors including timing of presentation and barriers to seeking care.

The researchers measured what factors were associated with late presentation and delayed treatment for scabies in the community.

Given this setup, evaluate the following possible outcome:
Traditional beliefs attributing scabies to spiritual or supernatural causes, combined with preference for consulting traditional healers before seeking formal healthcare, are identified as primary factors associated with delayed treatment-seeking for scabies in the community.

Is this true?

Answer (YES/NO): NO